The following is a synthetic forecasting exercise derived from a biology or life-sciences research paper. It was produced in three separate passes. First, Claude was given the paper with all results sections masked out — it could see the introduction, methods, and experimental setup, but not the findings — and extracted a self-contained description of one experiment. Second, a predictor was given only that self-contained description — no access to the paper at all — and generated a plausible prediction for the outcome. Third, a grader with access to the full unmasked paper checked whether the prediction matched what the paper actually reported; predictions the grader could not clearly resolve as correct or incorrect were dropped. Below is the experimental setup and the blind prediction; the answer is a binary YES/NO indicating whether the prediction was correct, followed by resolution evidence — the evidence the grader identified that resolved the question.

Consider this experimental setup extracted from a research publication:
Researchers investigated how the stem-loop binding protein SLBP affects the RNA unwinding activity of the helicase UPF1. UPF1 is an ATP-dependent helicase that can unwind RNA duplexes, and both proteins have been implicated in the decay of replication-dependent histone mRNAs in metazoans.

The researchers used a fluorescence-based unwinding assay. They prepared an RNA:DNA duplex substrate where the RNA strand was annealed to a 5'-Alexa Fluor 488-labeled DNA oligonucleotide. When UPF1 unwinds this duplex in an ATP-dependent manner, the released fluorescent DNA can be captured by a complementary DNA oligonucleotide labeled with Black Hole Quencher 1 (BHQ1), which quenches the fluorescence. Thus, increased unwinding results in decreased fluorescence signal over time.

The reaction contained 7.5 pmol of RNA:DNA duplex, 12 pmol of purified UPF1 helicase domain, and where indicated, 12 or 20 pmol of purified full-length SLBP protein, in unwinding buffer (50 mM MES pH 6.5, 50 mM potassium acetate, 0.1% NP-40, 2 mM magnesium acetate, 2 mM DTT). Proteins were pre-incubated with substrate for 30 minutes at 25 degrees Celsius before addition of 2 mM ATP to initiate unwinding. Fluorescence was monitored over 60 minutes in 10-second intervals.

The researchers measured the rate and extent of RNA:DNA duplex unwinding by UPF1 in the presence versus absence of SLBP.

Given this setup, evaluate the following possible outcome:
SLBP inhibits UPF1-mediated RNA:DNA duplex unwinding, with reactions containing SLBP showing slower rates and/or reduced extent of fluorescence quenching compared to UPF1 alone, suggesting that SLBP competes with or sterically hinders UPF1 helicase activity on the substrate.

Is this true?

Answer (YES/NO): YES